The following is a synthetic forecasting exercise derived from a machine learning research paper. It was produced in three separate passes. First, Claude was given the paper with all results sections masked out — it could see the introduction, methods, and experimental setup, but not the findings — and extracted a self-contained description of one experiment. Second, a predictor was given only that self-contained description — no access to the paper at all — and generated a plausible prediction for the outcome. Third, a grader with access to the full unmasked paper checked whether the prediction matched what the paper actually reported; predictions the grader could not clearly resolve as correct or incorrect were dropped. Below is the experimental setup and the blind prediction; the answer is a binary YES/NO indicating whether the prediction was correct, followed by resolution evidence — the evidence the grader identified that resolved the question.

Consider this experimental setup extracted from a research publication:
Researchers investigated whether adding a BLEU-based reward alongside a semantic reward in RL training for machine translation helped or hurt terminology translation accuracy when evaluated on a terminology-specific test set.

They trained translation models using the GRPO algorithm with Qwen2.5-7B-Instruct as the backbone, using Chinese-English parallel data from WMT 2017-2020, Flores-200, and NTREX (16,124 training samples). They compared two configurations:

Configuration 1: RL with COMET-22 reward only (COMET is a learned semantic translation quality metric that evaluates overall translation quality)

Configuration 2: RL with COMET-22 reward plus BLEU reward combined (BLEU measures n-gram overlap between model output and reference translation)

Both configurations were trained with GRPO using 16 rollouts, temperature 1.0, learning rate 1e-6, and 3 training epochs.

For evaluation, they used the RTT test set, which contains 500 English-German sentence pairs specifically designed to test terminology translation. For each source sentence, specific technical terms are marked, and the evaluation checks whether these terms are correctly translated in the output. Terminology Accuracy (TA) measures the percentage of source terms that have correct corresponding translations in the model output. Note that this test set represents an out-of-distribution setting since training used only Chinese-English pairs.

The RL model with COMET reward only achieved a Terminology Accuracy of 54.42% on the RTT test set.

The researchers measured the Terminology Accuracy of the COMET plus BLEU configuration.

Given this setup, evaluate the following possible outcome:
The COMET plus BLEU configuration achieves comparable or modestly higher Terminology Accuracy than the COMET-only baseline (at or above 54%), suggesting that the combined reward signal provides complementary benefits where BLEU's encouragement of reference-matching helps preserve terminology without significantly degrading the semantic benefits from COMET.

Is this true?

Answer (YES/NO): NO